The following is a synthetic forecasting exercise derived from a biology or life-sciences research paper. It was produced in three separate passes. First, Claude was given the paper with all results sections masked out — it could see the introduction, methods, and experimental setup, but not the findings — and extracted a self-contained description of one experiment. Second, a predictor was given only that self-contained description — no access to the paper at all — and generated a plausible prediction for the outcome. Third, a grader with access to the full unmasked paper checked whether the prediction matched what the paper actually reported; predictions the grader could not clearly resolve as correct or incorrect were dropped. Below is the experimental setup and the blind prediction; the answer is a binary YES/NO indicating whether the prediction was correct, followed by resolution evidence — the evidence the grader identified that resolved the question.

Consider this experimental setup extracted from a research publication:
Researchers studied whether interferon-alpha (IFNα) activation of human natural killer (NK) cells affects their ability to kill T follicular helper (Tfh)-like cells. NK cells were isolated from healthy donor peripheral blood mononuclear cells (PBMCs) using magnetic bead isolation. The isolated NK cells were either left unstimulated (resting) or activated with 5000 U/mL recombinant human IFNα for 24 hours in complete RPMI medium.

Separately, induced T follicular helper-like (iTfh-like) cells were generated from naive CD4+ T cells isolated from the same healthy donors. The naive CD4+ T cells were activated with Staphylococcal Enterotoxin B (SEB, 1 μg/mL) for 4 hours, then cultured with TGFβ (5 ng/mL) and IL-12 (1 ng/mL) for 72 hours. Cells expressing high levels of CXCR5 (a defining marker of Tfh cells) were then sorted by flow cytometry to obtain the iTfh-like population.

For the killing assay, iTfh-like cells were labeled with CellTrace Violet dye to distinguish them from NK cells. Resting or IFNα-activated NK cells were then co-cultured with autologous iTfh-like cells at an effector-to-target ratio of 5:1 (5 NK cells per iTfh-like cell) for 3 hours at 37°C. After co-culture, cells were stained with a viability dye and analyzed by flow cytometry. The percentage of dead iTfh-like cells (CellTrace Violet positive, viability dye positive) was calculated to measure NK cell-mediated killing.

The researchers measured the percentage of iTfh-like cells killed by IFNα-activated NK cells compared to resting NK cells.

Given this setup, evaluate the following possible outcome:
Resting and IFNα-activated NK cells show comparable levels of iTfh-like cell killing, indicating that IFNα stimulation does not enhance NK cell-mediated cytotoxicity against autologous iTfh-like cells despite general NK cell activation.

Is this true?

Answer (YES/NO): NO